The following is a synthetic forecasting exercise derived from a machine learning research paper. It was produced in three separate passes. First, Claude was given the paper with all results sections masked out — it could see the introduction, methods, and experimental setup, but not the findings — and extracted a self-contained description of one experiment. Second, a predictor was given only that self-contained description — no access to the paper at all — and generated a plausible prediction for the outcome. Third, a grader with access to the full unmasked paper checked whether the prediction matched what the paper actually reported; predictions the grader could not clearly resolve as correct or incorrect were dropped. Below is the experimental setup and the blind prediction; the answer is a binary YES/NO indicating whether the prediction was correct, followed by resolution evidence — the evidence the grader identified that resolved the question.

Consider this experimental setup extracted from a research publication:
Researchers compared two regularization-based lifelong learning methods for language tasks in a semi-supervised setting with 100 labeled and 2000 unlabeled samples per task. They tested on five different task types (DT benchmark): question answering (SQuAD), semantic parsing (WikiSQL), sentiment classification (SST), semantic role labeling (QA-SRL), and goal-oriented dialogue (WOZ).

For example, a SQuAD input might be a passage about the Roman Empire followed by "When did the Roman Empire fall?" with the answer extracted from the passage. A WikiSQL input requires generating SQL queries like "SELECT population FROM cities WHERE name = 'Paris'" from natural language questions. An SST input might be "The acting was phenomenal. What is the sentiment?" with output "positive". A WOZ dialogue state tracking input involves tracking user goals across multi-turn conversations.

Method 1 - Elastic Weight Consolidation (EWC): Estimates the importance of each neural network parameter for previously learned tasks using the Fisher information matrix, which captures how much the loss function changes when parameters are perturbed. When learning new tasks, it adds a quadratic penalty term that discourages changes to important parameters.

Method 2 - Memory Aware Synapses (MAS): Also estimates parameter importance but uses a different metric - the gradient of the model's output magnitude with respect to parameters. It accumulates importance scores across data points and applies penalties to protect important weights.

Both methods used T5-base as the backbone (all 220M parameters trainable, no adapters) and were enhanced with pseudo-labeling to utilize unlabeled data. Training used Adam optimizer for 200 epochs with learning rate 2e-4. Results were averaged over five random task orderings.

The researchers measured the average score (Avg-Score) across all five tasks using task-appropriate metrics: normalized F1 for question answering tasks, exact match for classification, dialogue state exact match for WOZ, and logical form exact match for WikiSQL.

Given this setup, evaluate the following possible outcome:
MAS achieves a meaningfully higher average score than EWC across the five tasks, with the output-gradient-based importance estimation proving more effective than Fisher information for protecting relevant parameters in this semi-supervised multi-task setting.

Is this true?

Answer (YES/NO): YES